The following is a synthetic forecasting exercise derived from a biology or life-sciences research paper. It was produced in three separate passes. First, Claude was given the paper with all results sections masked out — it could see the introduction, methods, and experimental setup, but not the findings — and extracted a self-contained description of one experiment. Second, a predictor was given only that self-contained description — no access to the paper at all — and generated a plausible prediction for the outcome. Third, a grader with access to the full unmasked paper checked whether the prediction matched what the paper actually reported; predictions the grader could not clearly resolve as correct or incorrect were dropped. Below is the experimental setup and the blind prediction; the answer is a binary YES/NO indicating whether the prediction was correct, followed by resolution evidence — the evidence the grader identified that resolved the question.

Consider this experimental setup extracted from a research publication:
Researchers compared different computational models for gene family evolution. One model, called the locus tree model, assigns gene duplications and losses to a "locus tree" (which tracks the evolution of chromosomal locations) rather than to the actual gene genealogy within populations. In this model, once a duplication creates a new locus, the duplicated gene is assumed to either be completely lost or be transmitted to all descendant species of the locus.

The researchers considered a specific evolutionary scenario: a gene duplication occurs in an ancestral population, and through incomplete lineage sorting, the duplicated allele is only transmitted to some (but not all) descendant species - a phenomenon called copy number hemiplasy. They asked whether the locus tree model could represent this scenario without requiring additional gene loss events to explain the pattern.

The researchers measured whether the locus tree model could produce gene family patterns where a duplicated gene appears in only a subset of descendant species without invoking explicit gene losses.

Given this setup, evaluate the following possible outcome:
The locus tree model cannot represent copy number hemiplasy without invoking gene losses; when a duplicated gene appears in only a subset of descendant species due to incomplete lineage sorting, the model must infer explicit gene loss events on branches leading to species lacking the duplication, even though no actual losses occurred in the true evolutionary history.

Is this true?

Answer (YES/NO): YES